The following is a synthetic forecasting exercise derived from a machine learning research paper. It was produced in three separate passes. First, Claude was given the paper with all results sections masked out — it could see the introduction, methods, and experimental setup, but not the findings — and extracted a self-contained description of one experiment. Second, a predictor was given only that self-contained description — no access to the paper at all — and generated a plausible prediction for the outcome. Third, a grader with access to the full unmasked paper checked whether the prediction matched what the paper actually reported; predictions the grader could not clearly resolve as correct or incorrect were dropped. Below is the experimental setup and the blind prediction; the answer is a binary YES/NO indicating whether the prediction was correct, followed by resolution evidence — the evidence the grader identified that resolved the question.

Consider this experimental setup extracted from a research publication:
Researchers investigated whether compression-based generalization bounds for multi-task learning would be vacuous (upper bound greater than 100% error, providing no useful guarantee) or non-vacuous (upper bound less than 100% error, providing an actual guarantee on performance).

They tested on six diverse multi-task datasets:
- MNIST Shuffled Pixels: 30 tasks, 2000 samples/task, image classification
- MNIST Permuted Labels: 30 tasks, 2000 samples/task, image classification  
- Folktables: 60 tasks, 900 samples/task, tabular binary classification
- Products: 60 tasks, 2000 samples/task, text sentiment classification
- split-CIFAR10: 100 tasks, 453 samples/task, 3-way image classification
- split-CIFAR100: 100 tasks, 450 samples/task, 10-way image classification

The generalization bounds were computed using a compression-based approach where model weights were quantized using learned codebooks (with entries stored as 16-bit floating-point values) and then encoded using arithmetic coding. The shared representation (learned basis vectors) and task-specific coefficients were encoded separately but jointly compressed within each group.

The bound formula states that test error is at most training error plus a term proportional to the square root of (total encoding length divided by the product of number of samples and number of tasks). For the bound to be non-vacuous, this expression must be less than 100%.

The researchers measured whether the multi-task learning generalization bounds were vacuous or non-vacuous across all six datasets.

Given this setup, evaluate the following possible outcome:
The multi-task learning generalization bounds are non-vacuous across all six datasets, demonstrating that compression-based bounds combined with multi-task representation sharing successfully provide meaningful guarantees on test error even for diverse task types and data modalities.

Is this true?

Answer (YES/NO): YES